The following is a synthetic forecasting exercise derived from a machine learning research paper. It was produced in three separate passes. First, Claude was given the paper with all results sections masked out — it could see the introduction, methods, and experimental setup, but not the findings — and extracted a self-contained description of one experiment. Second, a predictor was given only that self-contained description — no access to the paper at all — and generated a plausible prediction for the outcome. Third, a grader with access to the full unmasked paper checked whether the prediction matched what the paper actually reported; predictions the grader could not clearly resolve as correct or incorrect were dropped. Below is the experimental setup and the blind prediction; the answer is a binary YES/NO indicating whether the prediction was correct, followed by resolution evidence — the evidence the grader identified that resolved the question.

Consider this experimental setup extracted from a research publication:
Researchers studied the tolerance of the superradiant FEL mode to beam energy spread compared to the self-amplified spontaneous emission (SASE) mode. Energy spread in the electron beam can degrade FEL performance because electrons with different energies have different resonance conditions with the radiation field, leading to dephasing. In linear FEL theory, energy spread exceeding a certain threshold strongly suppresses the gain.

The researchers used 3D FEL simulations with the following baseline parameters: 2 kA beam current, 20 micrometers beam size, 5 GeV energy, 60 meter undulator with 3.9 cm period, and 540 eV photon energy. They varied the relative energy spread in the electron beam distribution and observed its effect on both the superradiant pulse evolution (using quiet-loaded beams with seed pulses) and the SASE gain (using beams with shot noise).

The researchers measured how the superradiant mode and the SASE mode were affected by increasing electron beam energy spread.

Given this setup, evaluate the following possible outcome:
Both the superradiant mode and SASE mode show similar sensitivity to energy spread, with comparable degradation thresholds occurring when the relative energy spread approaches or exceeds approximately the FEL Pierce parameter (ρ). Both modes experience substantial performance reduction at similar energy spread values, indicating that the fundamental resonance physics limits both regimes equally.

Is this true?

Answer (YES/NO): NO